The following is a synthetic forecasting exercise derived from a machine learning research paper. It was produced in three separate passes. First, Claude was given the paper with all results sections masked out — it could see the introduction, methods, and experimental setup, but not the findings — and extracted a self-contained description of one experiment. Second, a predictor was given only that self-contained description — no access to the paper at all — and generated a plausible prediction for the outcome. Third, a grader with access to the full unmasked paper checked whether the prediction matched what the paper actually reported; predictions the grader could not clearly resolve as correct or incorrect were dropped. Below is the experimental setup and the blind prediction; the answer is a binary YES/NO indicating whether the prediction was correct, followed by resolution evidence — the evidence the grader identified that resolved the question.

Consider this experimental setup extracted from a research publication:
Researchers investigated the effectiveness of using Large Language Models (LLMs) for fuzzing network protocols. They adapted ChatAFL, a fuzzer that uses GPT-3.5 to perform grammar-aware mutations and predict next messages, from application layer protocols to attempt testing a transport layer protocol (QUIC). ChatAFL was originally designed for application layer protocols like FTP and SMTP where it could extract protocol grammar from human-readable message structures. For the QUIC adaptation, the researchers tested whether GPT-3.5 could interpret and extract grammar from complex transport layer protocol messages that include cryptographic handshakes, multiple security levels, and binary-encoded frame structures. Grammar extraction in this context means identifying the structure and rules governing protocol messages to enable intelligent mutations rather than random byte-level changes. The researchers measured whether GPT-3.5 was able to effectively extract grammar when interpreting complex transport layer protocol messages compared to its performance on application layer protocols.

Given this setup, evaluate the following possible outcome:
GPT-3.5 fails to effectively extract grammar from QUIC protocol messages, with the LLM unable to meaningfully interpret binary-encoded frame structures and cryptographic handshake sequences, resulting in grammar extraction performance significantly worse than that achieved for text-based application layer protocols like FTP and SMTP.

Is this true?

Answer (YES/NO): YES